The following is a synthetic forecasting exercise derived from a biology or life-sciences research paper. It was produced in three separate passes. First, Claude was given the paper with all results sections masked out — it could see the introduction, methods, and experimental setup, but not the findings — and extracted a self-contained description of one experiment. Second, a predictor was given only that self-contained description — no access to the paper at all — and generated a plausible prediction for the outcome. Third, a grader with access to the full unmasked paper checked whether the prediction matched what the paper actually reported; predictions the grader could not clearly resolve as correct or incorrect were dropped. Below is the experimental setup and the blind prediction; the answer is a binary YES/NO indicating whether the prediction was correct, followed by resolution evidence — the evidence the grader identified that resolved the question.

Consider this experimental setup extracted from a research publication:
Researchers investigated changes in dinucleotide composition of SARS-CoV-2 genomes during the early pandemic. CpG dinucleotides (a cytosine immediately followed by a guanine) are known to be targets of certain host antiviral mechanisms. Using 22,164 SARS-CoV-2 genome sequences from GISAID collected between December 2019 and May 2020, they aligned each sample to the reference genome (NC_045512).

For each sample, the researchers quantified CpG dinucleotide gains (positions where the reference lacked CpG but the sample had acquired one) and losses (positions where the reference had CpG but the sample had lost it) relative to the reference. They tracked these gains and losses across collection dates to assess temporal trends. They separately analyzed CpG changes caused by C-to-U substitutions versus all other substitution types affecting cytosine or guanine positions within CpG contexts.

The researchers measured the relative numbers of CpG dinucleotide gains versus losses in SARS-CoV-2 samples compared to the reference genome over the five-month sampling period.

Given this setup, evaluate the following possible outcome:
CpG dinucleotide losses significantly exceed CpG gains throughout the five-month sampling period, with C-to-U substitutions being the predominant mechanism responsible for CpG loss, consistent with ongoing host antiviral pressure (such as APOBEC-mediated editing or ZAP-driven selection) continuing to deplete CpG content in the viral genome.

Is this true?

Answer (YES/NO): YES